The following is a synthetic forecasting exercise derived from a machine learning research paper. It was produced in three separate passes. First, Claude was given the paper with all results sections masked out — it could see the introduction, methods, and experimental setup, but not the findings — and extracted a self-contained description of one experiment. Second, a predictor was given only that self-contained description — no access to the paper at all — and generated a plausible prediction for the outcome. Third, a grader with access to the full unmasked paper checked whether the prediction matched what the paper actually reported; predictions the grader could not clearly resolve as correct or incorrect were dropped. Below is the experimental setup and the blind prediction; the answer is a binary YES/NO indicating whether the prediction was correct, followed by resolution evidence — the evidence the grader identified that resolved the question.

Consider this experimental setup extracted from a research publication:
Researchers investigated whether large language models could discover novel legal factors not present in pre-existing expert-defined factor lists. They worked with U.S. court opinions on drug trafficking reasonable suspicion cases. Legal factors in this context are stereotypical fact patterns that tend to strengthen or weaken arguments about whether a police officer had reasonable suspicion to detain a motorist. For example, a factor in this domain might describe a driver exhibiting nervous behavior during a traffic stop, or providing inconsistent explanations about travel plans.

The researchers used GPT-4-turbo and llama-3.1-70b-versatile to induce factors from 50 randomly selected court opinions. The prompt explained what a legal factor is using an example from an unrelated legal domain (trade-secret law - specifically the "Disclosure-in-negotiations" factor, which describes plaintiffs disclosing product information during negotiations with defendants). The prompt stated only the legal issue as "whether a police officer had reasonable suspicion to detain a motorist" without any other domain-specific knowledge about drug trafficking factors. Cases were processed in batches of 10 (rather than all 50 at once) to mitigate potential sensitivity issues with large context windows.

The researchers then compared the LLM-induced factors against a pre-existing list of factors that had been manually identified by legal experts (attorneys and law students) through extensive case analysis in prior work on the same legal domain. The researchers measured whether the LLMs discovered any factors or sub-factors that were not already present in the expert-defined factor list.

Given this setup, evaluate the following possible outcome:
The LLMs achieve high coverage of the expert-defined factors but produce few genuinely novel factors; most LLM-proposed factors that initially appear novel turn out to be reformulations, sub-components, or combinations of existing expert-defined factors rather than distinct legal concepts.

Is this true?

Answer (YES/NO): NO